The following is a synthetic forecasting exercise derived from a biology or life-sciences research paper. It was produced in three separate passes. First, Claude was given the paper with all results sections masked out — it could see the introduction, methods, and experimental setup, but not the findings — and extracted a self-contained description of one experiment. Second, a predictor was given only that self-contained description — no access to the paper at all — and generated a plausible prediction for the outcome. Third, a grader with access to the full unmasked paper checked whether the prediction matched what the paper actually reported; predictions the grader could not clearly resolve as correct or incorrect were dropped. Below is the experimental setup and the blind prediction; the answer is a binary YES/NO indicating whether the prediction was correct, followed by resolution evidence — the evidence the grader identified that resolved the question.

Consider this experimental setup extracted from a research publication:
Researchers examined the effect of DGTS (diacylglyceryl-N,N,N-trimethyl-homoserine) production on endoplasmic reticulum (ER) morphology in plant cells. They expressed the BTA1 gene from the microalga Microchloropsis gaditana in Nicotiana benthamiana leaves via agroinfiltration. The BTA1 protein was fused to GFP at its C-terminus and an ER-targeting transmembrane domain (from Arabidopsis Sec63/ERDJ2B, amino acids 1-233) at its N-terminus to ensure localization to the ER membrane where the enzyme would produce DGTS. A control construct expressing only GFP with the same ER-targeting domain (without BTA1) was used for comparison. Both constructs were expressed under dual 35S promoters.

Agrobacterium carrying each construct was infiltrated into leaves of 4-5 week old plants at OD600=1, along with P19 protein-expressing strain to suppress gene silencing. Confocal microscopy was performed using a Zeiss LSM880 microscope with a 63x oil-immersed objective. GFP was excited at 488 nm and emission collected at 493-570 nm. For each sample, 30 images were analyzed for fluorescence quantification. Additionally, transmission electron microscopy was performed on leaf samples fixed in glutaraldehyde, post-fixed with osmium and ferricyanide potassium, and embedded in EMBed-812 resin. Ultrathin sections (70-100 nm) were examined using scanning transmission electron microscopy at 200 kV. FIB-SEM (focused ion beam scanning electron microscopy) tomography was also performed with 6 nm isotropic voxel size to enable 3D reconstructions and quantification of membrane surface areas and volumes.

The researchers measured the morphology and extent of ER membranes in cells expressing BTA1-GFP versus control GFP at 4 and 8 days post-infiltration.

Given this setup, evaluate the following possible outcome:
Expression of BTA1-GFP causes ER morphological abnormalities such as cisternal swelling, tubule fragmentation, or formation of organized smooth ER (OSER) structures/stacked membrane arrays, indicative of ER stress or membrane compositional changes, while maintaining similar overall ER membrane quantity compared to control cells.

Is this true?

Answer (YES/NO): NO